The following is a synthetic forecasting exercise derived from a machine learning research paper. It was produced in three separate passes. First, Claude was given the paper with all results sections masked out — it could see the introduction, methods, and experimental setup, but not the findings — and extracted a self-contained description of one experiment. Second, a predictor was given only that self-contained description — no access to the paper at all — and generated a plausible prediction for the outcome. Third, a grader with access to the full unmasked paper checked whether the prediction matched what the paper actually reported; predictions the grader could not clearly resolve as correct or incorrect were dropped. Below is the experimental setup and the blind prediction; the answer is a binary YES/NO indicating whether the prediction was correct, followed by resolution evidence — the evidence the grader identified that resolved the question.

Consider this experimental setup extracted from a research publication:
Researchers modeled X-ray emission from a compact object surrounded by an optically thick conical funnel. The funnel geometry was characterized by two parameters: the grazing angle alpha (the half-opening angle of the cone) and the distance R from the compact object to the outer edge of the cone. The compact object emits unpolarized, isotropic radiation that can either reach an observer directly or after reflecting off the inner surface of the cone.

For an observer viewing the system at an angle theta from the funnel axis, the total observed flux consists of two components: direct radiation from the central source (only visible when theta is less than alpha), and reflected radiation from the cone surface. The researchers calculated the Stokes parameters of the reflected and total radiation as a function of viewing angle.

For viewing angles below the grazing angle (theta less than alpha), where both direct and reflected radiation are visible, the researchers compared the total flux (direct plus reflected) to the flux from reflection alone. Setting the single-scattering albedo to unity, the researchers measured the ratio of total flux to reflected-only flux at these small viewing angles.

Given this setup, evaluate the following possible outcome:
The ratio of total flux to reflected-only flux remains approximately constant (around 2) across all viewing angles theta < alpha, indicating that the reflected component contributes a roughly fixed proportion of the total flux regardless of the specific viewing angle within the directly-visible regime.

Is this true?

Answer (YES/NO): NO